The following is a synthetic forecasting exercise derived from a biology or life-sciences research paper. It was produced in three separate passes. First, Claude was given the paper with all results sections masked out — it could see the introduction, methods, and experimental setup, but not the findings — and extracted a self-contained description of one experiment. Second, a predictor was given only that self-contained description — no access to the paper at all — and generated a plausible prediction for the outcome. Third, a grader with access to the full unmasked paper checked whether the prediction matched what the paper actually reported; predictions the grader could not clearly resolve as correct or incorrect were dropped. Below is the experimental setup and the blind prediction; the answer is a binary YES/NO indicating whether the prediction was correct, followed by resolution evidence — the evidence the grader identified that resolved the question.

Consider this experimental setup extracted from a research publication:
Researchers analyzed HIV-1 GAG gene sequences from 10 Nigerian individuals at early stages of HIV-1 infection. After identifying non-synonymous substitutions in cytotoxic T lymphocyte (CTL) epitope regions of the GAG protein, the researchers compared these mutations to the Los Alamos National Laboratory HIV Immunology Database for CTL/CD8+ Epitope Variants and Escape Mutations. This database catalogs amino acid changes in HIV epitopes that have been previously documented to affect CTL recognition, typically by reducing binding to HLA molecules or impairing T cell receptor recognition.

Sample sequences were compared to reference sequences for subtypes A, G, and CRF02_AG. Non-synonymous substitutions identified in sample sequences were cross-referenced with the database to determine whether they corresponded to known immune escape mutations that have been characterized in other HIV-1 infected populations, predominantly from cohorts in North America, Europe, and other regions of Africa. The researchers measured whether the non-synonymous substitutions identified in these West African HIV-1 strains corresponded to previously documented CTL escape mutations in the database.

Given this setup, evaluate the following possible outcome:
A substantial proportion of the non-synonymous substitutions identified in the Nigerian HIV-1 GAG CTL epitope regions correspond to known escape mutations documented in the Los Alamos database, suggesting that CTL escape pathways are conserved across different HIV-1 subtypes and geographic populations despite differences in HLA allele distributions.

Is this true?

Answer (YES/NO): YES